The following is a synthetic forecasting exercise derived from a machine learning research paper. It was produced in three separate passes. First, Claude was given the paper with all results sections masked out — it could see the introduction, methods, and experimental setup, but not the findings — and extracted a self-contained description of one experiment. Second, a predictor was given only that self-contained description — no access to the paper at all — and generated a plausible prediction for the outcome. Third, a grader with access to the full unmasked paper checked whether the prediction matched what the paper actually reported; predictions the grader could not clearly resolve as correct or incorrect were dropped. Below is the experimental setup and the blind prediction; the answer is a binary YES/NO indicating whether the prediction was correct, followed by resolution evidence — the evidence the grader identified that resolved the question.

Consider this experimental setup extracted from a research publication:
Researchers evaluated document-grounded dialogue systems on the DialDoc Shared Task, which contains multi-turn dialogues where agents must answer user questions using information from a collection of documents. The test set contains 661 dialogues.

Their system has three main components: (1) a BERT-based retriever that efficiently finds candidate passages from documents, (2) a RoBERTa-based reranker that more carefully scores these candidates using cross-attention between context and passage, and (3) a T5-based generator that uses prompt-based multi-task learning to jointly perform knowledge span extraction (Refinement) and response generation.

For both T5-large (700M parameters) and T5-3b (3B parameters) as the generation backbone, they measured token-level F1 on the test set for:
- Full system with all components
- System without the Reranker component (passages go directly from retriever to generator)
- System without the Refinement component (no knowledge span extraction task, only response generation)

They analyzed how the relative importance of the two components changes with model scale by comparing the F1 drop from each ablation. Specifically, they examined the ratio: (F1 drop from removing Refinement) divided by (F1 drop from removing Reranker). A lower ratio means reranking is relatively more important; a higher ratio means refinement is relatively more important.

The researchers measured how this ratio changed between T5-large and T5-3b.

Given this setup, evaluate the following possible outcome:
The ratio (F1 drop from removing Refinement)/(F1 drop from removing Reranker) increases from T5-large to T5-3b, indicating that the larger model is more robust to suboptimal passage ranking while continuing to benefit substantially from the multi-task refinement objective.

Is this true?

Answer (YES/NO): NO